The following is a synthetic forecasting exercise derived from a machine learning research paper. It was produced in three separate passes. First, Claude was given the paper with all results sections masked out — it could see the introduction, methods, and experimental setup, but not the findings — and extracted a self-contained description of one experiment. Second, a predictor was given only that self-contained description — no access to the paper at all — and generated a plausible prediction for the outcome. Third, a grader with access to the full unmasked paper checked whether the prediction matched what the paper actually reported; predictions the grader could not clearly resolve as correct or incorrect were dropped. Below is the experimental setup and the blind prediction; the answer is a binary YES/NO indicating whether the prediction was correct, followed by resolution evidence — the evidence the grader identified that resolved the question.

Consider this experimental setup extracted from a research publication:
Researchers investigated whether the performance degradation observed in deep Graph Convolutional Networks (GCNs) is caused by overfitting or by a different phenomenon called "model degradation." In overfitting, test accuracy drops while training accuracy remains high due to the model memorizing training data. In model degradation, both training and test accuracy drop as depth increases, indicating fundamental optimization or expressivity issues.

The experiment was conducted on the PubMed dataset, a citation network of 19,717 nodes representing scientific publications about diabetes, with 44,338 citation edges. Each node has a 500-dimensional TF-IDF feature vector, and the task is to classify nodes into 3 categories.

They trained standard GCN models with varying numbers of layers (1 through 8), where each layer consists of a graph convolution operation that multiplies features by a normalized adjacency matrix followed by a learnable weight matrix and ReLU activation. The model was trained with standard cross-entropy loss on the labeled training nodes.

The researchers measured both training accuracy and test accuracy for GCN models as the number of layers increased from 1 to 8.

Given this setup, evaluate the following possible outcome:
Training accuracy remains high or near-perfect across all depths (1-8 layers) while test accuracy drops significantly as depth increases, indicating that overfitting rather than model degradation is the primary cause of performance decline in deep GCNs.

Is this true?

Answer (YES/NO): NO